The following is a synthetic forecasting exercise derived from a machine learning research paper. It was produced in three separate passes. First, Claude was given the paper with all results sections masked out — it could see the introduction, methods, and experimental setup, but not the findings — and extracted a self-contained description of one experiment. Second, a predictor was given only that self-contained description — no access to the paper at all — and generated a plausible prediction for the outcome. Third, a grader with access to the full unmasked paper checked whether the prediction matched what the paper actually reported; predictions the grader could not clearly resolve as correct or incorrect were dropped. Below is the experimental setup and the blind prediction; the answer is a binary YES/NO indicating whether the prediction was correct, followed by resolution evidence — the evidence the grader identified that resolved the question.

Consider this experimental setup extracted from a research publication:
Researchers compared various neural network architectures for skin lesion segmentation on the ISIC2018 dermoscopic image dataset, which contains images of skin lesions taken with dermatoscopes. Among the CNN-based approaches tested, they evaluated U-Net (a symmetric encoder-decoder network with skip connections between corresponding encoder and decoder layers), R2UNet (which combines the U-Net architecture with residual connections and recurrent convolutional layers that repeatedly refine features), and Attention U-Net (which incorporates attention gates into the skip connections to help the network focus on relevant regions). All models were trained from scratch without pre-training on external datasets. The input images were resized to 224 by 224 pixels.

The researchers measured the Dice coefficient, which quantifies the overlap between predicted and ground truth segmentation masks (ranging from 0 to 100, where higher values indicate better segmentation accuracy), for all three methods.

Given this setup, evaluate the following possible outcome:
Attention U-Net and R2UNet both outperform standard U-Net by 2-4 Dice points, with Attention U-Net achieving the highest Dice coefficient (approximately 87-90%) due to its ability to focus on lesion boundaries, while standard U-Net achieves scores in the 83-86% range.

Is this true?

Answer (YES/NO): NO